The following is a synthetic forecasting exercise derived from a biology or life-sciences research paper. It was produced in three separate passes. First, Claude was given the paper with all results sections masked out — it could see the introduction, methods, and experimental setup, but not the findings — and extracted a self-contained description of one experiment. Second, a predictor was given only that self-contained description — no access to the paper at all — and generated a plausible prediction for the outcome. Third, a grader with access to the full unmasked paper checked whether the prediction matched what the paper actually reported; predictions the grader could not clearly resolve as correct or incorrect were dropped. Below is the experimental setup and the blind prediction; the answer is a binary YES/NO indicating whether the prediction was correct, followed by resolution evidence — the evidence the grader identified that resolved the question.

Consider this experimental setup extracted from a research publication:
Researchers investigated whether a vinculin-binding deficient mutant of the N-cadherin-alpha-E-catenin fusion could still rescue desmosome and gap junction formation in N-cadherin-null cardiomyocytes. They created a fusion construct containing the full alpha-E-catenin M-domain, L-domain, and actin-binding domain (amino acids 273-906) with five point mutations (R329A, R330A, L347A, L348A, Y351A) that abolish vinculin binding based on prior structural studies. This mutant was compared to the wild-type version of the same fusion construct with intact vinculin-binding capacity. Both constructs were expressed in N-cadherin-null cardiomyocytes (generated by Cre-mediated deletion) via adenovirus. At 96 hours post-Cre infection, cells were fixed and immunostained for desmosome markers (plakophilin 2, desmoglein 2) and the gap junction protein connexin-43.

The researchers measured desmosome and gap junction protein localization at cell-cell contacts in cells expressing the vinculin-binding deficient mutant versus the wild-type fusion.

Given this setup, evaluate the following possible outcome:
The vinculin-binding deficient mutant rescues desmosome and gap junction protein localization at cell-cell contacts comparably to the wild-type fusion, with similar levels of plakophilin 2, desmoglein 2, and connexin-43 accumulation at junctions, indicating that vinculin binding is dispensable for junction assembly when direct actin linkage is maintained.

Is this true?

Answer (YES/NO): NO